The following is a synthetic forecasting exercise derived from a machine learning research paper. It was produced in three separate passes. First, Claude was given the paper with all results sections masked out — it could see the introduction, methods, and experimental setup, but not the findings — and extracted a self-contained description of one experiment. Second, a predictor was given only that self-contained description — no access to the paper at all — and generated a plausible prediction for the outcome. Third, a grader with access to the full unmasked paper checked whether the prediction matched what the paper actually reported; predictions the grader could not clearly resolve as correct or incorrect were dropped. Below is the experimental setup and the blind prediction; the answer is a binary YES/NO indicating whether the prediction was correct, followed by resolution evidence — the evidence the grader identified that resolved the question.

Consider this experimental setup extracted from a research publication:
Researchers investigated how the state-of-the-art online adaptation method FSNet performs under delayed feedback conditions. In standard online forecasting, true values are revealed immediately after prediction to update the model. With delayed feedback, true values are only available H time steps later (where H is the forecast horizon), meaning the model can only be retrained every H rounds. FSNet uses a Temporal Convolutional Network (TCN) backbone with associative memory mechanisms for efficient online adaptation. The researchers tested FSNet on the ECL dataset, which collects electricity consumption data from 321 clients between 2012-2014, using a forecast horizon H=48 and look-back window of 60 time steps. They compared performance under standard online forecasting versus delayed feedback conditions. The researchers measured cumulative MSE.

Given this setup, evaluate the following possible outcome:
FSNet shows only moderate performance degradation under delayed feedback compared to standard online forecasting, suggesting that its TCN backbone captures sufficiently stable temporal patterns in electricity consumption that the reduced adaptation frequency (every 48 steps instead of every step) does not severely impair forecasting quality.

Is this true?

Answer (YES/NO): NO